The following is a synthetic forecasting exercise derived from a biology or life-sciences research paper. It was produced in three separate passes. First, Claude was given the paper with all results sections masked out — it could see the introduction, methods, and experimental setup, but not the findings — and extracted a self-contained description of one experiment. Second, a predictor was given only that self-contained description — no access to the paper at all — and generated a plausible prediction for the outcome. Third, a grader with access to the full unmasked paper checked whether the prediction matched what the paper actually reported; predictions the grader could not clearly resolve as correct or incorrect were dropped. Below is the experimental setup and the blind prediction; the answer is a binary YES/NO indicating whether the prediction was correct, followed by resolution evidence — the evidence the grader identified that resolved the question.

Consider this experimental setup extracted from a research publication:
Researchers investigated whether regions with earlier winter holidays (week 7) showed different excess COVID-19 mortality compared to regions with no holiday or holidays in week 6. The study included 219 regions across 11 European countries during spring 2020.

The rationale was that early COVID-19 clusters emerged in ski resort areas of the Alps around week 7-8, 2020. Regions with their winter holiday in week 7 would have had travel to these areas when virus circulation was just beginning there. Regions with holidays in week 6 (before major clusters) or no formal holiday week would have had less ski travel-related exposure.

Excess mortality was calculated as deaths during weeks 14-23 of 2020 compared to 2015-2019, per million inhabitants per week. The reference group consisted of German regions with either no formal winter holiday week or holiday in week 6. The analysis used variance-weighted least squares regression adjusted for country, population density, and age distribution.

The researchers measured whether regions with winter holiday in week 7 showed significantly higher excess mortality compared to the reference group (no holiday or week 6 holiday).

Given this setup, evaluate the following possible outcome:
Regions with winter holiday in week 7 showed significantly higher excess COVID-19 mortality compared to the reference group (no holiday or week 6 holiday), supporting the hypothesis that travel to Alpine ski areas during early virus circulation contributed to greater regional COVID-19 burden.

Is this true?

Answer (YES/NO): NO